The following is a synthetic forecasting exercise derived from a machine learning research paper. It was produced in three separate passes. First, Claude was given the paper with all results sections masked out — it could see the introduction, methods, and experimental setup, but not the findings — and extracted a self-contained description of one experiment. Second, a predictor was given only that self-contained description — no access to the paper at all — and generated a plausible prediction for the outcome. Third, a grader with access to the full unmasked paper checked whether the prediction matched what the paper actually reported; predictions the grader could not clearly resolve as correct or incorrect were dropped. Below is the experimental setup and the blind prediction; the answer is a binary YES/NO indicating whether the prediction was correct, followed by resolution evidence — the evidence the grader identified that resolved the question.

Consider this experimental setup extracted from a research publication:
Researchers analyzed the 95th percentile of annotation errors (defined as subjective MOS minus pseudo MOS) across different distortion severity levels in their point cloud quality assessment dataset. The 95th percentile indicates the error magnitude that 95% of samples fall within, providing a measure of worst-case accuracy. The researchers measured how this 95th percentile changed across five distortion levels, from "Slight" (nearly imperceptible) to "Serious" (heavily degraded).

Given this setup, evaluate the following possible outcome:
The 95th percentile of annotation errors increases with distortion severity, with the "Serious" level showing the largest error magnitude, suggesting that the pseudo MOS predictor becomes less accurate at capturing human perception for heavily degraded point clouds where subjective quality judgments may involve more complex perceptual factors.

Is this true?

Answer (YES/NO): NO